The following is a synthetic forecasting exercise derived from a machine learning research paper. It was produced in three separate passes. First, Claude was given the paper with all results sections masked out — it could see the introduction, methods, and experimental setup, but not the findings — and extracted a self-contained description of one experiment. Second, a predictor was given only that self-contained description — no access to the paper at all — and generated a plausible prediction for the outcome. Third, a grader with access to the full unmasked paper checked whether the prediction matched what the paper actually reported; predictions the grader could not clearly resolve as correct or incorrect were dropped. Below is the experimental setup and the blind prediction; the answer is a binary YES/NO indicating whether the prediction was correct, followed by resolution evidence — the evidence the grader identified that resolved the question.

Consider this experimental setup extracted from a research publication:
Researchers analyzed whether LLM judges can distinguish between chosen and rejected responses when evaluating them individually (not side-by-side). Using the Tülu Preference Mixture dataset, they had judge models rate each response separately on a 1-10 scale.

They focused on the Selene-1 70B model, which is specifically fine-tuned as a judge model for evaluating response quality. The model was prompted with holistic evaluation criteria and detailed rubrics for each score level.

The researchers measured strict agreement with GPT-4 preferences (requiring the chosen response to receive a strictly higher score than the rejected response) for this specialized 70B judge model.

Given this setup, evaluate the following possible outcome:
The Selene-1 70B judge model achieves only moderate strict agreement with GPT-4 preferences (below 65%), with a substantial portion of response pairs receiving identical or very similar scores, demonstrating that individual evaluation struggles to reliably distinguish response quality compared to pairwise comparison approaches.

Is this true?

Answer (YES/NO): YES